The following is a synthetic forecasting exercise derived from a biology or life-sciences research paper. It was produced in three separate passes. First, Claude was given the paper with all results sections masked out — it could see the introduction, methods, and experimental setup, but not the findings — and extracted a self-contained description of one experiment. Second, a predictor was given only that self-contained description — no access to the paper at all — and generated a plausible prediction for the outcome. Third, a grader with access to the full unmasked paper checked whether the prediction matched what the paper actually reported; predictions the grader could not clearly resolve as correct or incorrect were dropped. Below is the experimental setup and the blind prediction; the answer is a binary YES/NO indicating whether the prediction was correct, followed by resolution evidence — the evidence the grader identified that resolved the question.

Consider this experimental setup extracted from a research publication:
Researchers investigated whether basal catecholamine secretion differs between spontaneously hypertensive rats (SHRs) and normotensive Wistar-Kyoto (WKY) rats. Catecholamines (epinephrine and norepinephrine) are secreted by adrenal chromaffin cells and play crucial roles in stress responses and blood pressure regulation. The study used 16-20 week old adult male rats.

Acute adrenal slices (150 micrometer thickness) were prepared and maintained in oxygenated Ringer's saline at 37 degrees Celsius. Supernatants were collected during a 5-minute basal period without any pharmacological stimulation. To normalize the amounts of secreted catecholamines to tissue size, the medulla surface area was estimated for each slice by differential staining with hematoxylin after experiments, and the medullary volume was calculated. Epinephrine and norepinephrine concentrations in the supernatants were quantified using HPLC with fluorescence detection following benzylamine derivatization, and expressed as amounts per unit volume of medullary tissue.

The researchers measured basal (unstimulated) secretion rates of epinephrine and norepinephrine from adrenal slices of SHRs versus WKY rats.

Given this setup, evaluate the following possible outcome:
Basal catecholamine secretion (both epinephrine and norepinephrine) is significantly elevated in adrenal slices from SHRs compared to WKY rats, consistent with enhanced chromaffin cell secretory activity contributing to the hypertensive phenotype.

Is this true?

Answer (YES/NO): NO